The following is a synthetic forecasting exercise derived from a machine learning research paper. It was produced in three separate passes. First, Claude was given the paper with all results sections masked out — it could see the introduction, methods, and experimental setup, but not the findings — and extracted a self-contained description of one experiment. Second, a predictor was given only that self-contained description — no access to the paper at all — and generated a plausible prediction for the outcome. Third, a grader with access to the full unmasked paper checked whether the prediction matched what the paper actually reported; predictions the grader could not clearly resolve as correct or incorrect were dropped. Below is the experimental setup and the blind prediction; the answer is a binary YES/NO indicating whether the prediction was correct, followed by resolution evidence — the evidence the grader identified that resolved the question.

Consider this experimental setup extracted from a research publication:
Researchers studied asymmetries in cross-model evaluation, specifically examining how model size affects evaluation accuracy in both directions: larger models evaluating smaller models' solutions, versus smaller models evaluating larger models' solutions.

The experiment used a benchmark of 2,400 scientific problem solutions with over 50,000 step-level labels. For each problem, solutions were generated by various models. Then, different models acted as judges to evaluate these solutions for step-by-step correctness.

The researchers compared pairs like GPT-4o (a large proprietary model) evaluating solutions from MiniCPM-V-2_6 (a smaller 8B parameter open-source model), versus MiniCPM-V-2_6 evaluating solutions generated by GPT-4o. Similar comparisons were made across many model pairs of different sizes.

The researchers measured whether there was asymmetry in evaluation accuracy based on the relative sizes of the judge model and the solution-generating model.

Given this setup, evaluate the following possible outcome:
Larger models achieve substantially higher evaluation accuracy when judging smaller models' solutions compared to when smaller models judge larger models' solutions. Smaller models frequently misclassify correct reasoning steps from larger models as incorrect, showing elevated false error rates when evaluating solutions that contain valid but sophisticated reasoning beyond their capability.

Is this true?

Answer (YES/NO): NO